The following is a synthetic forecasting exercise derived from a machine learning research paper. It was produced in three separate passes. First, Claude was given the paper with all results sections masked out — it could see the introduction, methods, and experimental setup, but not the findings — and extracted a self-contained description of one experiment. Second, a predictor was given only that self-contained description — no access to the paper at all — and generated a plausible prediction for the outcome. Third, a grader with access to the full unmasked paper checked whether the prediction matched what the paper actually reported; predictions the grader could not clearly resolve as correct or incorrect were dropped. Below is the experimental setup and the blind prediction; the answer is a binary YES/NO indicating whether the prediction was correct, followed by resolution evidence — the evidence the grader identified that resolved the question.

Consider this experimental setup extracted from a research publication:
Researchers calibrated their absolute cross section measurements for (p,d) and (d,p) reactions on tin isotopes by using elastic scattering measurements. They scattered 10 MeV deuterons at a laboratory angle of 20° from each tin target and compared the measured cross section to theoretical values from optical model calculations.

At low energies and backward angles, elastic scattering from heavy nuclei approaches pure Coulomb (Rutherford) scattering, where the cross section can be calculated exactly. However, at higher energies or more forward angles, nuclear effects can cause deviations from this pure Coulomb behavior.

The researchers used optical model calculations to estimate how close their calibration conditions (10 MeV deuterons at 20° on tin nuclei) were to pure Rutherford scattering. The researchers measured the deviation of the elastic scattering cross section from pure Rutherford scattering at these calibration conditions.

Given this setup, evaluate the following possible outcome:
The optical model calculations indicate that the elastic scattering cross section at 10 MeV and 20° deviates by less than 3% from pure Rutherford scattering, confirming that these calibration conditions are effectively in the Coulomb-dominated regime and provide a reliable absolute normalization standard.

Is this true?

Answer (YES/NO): YES